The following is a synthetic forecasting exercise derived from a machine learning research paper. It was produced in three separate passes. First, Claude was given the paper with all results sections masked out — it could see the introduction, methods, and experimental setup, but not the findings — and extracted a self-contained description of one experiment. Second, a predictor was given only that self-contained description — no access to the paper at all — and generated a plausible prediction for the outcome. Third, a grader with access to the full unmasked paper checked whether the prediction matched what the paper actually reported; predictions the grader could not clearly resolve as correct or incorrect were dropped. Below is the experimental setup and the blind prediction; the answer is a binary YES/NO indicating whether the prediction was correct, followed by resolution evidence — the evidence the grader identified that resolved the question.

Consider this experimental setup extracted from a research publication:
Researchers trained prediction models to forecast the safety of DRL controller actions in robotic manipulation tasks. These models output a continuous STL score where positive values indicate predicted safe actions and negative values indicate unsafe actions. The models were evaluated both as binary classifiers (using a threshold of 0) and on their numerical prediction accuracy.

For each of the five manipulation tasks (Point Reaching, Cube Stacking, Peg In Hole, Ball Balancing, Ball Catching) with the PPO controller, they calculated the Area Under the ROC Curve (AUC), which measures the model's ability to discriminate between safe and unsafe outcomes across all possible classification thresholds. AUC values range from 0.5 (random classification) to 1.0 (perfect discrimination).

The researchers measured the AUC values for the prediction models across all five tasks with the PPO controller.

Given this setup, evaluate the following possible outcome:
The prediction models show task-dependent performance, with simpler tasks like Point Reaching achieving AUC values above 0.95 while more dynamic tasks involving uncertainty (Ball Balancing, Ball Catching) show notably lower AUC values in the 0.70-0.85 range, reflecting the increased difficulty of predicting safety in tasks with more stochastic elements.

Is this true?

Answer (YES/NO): NO